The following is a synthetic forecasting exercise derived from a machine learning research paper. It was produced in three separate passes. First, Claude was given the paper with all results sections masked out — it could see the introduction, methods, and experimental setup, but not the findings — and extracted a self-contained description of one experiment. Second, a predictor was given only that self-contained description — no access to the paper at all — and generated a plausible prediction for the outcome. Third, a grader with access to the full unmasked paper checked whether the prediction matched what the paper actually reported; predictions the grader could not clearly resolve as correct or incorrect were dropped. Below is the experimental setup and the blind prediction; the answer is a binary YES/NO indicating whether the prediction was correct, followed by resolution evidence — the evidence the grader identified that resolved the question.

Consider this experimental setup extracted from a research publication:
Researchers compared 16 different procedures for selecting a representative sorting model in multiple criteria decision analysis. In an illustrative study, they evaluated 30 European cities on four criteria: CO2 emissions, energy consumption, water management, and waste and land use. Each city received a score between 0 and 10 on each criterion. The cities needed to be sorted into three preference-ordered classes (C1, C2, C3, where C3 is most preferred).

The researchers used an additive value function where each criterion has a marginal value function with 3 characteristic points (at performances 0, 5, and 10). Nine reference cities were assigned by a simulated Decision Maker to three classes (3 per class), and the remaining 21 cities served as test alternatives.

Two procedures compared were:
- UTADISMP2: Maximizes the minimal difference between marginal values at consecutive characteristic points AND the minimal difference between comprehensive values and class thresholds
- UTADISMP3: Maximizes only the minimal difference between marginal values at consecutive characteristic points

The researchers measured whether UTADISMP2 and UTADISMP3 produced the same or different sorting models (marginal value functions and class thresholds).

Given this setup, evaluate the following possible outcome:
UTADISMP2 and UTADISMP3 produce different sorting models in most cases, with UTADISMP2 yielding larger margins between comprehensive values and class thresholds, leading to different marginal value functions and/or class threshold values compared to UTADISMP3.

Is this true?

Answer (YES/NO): NO